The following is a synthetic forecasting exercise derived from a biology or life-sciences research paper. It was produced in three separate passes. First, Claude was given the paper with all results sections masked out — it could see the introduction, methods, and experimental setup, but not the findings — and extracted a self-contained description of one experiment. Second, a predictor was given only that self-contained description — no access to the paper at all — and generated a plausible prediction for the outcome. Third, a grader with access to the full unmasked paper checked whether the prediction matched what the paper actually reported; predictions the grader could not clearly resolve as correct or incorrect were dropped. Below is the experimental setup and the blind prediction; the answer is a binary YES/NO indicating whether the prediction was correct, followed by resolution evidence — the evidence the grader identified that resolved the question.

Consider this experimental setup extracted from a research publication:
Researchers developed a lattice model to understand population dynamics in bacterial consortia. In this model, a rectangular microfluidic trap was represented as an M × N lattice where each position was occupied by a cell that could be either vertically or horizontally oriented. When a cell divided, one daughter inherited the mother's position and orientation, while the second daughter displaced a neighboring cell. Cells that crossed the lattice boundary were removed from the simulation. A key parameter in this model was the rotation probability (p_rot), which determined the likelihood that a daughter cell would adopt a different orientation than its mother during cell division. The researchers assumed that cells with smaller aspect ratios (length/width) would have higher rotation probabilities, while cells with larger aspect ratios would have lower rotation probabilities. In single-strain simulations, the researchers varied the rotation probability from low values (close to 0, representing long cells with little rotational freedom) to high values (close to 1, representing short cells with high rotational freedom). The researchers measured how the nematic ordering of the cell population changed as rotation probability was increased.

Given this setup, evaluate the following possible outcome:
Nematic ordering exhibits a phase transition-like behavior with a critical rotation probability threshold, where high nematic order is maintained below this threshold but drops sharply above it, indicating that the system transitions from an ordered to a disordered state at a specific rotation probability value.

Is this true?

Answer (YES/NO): NO